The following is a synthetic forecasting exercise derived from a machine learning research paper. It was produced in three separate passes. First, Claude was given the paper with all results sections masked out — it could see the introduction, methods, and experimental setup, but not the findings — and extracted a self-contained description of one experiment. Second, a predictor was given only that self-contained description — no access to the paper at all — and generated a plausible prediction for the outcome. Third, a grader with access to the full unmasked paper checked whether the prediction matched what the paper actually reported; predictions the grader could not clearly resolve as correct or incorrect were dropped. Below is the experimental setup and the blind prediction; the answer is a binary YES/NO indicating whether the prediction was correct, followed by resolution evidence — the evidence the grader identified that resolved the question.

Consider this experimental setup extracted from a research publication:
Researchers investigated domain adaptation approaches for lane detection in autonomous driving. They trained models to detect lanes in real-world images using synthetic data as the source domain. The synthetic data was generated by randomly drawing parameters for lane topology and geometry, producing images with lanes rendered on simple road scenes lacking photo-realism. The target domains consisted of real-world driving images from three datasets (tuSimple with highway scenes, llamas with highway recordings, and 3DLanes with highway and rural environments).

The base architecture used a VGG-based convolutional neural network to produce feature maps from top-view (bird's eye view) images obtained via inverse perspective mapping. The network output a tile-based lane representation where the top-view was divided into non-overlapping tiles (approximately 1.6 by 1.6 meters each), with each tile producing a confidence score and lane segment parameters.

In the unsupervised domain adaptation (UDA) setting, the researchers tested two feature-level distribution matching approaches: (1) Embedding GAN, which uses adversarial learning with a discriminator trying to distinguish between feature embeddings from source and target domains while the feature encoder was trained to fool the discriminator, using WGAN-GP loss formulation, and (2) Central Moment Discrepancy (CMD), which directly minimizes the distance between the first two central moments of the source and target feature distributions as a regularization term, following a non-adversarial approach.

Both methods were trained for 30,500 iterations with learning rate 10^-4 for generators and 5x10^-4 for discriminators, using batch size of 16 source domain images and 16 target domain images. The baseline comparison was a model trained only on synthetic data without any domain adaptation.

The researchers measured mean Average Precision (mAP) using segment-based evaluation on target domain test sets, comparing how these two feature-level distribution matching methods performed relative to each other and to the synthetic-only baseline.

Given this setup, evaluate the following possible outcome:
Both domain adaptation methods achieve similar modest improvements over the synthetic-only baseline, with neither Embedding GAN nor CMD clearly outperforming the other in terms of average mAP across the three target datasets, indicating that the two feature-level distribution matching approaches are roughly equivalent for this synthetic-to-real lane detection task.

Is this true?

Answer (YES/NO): NO